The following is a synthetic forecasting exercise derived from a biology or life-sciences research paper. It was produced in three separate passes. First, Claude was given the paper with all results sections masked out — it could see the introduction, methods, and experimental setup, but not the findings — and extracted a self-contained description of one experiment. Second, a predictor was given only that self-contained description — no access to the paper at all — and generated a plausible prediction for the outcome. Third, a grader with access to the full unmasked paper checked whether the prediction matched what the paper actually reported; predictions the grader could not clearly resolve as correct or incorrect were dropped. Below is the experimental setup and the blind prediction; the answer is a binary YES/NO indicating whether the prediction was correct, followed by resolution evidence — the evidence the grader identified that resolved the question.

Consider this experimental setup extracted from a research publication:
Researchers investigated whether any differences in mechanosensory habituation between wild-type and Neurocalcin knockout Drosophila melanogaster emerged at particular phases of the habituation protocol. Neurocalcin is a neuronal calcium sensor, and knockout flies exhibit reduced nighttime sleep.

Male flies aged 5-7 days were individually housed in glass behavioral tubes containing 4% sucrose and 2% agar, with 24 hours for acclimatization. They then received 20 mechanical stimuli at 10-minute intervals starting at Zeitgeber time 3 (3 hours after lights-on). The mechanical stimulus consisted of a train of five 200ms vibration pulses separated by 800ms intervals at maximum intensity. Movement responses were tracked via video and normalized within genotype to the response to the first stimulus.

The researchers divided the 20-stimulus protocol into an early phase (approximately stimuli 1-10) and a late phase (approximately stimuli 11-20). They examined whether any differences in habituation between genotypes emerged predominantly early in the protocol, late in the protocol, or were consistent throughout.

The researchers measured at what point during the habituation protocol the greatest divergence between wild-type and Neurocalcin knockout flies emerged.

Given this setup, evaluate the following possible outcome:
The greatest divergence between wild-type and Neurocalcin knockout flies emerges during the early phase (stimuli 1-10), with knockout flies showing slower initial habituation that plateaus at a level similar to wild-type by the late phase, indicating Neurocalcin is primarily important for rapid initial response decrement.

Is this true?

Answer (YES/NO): NO